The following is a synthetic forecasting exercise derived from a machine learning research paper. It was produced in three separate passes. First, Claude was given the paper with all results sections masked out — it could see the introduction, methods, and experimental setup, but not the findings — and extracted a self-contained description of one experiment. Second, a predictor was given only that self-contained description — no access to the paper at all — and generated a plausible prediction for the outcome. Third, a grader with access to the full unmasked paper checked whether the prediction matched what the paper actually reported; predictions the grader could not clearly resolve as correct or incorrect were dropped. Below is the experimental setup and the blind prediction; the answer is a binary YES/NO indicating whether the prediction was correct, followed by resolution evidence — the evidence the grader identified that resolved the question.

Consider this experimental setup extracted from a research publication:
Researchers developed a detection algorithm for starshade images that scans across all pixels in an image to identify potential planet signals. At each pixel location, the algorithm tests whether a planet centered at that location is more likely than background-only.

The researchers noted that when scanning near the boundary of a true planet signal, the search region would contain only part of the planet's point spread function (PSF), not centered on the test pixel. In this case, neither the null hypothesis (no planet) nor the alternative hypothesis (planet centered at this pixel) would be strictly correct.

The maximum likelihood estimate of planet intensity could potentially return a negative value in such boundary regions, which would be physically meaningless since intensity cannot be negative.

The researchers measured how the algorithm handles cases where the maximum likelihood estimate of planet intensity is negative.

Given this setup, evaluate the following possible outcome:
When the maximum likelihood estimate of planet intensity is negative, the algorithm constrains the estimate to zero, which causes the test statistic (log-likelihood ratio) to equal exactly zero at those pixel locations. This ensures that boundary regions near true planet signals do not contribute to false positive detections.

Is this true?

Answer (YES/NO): YES